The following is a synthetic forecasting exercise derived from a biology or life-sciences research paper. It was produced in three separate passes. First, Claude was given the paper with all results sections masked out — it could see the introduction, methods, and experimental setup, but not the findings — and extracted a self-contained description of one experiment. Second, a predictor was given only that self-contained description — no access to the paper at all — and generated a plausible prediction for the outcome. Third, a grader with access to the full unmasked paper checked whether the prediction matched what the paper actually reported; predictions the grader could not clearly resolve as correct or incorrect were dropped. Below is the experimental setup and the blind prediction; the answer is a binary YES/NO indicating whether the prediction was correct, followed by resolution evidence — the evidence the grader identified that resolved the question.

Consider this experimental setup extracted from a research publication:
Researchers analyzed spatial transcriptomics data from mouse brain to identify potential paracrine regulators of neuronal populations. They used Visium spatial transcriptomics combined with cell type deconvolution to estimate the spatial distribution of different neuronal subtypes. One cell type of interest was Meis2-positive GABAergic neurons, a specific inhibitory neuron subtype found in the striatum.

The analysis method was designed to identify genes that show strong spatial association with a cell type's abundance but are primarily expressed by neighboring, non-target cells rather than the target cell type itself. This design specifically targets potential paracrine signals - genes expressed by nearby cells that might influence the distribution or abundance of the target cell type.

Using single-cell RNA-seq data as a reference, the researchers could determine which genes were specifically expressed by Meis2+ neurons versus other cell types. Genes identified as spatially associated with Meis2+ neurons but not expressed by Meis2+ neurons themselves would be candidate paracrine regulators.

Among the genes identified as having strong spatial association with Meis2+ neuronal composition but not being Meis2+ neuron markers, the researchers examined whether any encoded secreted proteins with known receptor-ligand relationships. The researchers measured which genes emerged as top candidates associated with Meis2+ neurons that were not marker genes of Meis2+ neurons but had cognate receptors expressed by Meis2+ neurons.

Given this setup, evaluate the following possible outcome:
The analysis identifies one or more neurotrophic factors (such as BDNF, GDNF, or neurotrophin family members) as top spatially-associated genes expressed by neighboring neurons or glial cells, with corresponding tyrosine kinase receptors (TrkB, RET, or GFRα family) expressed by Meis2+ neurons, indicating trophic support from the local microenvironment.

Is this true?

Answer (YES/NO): NO